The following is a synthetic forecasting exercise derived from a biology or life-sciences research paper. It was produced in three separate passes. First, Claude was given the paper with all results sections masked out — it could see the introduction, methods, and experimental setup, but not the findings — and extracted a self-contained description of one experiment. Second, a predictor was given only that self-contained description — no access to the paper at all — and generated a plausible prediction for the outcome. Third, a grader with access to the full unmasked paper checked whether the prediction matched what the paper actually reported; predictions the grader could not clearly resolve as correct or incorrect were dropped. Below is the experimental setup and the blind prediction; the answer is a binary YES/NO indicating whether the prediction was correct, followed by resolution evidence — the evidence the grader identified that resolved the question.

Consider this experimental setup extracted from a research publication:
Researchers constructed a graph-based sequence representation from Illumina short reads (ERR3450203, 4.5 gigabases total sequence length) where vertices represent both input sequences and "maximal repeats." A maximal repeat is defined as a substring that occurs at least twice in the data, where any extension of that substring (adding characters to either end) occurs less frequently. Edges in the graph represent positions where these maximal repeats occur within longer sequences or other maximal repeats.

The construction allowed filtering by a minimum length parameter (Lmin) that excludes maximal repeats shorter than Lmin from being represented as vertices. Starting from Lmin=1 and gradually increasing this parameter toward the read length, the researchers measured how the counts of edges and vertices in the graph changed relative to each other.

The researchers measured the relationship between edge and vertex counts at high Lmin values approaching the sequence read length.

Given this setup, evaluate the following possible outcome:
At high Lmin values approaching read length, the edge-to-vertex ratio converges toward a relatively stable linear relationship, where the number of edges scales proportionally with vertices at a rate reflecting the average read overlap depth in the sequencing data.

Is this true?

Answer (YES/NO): NO